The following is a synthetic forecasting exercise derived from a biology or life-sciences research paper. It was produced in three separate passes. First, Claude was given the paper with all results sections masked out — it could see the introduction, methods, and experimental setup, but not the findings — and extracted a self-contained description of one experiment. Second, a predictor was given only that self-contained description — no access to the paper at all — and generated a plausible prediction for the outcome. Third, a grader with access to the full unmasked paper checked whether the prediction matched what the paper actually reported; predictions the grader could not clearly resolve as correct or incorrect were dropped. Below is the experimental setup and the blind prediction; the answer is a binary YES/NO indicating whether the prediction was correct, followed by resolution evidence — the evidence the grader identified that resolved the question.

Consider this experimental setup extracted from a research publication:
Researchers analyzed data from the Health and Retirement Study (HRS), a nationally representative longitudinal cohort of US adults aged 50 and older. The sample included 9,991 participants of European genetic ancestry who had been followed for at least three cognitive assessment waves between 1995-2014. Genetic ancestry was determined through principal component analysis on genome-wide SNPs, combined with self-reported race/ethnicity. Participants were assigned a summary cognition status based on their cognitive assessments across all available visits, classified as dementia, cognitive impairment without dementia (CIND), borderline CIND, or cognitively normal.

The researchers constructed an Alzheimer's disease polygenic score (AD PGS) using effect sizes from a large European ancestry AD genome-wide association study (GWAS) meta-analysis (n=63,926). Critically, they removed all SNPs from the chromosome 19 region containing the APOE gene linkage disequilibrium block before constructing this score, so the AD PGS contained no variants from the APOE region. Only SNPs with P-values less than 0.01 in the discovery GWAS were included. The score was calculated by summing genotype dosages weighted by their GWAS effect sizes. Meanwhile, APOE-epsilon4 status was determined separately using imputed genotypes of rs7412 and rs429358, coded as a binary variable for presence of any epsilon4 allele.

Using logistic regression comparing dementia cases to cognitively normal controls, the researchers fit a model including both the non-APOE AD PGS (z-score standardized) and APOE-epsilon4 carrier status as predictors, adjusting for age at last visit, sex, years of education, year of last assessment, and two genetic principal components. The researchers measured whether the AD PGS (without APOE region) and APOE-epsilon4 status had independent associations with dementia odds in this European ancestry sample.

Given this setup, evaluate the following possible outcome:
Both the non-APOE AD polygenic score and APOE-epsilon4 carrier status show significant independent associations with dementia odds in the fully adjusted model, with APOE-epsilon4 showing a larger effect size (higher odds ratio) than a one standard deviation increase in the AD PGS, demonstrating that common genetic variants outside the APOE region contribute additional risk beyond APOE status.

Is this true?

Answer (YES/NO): YES